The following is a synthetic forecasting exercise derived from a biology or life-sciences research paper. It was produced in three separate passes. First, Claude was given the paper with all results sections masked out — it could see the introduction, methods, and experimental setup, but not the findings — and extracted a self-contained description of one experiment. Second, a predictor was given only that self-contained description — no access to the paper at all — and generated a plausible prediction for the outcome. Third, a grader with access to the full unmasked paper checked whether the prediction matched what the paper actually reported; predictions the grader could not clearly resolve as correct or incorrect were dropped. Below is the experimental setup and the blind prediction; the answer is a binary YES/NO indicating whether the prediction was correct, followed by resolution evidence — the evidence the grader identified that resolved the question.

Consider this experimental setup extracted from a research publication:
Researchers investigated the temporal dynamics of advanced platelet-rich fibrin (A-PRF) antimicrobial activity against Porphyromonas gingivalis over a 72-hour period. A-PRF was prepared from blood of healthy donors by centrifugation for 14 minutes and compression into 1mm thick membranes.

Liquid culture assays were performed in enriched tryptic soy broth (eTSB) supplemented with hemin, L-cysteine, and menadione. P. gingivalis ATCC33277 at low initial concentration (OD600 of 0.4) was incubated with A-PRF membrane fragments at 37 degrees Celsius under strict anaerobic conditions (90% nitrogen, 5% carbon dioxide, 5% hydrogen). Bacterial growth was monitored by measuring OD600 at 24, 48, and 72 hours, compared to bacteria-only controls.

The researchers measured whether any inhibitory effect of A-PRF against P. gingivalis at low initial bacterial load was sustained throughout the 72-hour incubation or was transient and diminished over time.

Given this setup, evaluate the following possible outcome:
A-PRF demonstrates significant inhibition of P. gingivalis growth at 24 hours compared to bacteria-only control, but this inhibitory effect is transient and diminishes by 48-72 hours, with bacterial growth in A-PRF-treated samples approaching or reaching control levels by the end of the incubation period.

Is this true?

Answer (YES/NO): NO